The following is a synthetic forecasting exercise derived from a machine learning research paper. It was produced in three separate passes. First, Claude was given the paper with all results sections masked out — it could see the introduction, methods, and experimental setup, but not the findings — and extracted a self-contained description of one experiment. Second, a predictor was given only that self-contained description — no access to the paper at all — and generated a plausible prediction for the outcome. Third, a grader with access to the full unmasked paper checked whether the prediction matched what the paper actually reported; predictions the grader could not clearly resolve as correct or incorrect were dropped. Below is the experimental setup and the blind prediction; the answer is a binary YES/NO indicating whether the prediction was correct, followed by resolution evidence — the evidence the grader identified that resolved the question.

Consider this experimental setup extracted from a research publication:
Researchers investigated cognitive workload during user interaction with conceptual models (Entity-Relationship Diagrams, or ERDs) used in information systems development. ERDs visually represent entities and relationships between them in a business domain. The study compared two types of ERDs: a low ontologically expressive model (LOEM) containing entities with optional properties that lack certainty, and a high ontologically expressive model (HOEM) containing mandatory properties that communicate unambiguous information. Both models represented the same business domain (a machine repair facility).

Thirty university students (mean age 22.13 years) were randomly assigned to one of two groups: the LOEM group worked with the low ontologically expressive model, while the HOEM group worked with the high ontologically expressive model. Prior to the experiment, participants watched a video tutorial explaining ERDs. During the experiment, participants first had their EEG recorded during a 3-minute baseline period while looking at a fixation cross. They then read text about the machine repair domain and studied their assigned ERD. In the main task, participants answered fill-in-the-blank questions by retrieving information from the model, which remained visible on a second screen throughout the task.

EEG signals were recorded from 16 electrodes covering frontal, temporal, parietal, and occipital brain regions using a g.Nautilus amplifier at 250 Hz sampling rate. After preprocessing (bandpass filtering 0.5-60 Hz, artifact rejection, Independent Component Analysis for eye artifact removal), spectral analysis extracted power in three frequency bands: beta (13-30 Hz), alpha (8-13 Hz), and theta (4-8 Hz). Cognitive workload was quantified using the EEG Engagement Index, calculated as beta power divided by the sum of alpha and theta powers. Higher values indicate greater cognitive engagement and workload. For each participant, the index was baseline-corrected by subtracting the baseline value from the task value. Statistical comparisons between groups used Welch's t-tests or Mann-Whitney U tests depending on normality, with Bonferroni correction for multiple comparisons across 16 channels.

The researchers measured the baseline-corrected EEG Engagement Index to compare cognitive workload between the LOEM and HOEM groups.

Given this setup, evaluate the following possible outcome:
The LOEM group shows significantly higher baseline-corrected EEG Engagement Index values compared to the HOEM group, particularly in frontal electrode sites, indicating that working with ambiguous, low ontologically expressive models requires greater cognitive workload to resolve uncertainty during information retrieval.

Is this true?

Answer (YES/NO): NO